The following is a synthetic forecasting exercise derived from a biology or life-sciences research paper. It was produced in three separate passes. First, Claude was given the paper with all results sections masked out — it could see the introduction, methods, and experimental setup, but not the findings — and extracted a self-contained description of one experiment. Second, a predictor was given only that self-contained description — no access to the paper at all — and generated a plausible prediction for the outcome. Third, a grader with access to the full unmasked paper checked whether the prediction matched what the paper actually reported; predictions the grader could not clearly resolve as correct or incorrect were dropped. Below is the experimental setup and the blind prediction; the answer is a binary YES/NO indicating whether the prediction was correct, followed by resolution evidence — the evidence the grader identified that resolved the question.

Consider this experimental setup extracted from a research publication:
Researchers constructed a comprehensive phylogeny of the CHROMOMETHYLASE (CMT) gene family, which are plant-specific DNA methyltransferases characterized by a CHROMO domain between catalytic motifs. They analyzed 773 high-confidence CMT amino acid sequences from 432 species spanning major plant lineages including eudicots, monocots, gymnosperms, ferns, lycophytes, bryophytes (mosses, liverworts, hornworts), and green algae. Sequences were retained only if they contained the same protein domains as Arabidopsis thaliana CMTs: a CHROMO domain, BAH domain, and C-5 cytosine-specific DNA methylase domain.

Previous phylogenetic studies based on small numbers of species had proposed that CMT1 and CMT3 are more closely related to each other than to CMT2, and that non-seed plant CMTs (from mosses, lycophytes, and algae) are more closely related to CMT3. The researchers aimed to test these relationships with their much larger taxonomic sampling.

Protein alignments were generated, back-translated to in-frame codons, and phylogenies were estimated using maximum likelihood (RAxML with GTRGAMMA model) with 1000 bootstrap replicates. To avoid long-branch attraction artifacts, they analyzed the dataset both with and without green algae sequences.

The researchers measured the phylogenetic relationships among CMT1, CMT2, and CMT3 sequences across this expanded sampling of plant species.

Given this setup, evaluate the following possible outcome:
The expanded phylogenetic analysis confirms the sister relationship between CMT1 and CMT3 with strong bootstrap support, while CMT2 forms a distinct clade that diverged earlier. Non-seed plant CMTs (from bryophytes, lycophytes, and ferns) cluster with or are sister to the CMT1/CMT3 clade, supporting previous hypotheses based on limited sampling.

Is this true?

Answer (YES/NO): NO